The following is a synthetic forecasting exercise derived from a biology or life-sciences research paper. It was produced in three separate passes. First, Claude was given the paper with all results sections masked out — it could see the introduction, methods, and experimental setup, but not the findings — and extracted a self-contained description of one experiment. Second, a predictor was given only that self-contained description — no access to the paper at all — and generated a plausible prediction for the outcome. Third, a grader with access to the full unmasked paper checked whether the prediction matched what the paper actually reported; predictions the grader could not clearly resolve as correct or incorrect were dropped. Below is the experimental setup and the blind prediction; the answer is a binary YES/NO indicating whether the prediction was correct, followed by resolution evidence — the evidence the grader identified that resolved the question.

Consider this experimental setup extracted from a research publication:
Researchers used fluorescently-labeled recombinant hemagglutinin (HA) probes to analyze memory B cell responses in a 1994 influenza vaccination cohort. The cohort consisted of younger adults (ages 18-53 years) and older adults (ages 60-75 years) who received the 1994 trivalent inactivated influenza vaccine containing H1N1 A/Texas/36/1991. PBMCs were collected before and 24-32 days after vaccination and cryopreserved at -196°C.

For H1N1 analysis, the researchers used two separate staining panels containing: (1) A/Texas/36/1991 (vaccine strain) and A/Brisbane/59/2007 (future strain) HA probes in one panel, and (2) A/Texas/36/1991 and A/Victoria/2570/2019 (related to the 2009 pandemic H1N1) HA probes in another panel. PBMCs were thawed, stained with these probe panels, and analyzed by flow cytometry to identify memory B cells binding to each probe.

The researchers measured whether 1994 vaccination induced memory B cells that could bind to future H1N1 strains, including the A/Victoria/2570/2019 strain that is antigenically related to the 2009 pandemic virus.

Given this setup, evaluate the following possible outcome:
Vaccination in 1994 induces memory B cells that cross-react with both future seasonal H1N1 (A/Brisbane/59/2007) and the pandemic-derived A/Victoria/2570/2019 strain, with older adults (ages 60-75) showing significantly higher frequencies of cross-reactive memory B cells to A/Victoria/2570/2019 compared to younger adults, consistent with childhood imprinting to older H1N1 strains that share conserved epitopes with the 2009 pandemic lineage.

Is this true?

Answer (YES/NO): NO